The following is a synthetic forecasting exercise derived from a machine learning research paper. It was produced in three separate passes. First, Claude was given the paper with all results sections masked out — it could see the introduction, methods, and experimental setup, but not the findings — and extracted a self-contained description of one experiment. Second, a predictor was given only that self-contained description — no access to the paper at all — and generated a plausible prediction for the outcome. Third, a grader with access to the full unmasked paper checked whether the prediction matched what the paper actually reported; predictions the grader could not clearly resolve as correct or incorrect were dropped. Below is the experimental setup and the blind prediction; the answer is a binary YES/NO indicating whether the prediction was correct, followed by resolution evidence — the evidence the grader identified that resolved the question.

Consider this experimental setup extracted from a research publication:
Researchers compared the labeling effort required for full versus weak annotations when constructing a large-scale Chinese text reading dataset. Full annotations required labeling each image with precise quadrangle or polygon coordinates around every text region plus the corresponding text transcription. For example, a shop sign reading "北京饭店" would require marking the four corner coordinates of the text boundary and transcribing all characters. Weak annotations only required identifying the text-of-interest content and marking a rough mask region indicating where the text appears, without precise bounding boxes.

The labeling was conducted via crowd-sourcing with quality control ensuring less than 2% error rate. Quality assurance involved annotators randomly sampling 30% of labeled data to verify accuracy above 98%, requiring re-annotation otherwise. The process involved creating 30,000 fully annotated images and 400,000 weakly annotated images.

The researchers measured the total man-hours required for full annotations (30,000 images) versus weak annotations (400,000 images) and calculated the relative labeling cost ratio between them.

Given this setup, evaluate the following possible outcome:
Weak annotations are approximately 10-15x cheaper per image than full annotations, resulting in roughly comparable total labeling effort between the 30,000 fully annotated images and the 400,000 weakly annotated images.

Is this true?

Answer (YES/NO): NO